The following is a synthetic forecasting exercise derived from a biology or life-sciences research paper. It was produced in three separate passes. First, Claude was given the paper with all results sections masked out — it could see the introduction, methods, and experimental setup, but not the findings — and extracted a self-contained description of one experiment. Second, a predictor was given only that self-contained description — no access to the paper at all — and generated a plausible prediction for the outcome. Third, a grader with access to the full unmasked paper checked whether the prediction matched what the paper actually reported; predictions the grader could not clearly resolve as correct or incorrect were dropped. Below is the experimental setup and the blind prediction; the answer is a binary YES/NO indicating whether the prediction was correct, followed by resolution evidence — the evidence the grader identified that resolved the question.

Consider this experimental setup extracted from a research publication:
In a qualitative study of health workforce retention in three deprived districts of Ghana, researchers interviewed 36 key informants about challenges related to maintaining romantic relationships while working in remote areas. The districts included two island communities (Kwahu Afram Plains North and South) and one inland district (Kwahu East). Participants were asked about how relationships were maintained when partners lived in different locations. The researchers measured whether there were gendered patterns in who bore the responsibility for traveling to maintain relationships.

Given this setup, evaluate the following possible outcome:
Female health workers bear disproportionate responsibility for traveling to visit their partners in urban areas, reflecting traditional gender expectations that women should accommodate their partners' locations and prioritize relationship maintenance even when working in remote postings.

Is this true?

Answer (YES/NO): YES